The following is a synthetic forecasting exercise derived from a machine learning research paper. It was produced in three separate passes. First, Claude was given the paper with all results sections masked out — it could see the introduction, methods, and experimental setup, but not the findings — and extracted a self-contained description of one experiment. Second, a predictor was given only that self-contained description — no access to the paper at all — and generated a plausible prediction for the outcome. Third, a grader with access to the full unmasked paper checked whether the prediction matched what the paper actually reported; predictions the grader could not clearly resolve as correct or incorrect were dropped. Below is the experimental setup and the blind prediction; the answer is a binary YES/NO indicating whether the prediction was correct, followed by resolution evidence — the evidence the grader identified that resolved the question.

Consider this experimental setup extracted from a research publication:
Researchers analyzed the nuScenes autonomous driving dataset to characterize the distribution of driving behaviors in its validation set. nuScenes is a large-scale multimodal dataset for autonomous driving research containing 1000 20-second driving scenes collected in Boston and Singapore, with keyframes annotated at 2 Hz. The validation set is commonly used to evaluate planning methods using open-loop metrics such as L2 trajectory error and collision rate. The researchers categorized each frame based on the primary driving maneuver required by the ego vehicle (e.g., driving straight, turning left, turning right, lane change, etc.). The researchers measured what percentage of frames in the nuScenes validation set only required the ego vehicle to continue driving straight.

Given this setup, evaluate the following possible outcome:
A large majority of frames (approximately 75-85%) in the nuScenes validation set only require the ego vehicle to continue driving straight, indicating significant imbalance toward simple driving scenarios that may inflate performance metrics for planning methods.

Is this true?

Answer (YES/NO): YES